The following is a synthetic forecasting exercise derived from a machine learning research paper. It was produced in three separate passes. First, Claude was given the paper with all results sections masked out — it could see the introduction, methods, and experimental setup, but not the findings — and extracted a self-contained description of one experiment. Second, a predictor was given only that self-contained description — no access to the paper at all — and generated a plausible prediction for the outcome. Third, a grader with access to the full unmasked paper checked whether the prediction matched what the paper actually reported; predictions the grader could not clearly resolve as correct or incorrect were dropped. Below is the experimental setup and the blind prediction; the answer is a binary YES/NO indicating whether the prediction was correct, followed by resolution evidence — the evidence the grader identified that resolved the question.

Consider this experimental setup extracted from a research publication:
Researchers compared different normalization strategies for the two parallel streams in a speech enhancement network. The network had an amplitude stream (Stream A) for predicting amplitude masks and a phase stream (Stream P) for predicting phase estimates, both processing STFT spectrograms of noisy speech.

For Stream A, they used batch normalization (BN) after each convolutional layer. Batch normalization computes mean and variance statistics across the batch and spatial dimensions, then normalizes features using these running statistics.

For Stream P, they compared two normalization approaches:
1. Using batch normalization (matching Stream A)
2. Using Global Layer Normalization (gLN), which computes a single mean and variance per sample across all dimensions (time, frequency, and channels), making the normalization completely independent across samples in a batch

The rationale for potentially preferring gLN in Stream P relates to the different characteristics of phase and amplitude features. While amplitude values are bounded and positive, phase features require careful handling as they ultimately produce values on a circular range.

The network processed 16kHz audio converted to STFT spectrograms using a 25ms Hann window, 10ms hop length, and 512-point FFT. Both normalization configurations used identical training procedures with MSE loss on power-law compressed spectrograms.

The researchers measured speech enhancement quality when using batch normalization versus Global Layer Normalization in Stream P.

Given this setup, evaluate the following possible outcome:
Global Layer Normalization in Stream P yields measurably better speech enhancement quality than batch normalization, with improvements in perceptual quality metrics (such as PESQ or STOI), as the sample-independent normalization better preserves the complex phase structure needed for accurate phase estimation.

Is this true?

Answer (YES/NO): YES